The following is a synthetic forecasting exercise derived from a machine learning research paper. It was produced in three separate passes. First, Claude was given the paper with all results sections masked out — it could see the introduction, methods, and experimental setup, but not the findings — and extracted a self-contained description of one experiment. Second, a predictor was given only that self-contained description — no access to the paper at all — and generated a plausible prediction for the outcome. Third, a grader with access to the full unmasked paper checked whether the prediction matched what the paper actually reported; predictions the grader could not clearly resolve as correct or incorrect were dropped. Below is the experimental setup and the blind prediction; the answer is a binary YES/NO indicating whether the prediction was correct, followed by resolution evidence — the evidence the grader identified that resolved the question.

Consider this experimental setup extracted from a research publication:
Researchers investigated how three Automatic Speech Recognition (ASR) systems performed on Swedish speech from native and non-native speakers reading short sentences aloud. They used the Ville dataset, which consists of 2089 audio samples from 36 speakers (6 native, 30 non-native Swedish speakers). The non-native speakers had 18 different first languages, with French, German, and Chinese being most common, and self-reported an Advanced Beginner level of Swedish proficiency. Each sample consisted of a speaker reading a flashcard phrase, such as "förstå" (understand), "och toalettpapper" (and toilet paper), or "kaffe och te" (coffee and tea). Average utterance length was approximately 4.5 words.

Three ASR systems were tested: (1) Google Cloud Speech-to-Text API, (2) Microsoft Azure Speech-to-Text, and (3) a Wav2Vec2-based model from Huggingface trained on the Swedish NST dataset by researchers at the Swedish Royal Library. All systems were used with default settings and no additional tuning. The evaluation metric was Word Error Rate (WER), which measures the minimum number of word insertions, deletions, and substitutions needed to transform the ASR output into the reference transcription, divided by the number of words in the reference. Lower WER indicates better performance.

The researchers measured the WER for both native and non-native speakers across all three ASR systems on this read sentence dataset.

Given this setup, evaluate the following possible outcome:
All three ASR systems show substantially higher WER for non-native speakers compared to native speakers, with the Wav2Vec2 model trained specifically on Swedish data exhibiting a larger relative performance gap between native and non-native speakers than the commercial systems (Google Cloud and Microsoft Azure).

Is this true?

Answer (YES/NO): NO